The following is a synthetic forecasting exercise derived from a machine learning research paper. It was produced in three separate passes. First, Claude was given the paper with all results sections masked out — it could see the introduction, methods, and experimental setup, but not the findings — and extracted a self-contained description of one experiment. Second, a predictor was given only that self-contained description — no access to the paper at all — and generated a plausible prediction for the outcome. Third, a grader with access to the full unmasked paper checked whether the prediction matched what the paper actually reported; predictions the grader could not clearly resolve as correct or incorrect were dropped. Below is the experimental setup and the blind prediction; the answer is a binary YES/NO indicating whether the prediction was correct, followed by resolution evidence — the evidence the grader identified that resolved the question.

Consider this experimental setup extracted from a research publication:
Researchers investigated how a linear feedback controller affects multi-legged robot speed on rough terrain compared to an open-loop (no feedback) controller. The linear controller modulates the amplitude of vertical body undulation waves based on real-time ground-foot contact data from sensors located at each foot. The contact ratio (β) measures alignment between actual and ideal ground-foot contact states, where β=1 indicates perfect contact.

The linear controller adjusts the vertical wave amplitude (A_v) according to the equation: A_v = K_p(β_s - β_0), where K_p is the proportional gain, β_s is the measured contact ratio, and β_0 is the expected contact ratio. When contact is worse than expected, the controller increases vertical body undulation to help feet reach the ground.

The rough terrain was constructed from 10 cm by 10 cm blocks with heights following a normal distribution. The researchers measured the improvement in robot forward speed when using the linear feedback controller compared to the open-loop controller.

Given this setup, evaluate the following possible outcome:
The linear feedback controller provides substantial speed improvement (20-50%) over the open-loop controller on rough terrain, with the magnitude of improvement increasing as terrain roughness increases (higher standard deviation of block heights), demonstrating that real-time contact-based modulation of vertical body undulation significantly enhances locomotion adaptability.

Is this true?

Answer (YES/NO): NO